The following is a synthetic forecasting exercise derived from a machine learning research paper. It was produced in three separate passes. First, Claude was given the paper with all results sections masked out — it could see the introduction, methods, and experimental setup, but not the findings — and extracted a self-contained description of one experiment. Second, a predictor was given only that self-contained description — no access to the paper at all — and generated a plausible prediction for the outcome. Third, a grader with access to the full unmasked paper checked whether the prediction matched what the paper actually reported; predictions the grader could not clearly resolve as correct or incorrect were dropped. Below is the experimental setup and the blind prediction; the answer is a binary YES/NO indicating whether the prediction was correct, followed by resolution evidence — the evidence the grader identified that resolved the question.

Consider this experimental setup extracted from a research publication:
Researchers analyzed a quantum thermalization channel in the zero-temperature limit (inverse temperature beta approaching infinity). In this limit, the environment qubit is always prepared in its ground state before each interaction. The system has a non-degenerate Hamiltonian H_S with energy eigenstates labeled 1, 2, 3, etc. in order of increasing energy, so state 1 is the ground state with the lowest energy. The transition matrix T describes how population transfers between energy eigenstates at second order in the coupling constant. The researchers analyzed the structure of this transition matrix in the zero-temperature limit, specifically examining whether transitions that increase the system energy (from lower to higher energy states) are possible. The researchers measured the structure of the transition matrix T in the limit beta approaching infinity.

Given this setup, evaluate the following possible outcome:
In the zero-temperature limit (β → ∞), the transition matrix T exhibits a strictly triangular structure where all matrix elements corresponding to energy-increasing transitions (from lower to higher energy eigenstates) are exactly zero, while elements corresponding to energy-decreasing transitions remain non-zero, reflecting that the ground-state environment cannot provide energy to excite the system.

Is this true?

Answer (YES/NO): YES